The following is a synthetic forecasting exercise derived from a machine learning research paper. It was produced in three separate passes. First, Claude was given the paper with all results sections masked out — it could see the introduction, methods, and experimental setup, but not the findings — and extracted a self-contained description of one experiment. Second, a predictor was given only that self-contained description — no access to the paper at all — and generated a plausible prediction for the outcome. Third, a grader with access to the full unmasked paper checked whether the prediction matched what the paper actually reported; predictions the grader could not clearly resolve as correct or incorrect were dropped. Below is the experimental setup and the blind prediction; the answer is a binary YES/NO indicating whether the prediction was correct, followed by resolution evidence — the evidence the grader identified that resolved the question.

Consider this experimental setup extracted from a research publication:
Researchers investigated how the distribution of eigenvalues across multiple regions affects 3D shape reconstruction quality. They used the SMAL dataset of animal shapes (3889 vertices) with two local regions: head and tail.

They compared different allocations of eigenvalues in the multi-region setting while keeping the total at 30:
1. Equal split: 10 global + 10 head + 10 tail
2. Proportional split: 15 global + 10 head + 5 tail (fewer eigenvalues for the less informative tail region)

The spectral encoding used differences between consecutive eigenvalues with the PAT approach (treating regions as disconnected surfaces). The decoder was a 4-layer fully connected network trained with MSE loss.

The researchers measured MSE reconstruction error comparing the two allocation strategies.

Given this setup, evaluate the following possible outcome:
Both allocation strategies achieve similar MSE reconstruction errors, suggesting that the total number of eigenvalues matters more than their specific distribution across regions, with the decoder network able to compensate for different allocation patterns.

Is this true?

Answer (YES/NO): NO